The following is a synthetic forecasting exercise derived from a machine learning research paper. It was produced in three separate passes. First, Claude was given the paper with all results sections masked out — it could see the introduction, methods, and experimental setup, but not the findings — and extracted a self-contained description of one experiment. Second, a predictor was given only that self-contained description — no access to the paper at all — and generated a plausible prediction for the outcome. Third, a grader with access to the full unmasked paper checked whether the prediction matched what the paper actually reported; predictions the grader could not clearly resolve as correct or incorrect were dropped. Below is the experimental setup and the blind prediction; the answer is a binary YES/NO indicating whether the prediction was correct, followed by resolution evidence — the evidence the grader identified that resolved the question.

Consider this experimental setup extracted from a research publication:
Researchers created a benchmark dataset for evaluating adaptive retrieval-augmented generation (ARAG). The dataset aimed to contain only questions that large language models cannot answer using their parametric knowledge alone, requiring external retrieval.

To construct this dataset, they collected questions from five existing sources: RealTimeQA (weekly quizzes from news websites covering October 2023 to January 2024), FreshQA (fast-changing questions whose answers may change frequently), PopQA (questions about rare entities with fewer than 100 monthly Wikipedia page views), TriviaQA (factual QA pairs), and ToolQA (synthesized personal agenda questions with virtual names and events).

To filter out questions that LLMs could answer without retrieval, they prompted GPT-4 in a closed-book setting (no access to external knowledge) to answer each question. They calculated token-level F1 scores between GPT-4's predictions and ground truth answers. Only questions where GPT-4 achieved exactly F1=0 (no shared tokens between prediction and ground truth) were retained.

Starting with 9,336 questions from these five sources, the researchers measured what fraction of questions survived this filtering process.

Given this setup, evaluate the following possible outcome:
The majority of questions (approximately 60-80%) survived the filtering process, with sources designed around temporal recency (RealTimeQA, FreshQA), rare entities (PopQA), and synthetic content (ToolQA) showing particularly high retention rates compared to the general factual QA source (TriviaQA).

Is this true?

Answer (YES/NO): NO